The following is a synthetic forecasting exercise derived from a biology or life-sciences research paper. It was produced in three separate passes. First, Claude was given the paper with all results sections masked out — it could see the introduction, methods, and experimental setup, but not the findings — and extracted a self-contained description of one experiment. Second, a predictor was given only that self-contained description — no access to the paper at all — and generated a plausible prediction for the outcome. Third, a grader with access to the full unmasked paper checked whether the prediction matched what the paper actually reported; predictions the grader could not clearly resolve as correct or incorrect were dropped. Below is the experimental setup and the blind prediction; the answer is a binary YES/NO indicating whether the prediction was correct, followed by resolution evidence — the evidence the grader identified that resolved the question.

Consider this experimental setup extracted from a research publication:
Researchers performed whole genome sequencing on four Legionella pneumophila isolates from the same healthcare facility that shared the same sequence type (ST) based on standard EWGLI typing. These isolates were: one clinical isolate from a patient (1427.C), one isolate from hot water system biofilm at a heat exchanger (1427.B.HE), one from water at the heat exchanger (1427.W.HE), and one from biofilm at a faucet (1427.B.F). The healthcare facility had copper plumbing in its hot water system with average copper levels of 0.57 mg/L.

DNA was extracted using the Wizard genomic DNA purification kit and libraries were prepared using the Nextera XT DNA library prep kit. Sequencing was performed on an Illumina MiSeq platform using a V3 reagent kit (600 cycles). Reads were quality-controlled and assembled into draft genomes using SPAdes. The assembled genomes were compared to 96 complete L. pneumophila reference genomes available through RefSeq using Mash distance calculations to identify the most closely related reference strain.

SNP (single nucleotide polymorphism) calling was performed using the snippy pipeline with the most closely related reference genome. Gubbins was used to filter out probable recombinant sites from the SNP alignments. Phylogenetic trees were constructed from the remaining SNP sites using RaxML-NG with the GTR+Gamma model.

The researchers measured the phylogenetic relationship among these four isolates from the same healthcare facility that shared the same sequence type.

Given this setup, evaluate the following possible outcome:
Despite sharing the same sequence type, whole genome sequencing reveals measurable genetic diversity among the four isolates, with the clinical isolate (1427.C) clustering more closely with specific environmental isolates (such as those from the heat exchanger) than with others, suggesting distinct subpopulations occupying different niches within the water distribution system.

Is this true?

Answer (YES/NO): YES